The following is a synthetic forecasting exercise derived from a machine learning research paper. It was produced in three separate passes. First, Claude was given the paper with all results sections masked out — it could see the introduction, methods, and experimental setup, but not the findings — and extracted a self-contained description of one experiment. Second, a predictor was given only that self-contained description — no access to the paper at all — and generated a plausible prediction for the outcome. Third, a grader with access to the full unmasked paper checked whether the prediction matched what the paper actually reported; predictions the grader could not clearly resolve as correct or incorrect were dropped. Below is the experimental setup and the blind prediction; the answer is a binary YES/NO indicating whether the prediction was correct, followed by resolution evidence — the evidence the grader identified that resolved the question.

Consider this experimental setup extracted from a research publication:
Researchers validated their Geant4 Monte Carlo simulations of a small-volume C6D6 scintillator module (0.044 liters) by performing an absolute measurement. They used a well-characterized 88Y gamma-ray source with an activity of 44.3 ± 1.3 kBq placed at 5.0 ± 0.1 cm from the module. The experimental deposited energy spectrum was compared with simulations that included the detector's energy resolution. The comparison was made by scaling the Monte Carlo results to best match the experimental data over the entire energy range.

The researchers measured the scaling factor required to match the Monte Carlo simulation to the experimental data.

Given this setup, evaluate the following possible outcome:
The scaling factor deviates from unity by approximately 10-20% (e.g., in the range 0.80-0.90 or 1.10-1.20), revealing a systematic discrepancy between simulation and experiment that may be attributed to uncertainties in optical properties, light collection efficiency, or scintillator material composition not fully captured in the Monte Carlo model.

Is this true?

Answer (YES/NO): NO